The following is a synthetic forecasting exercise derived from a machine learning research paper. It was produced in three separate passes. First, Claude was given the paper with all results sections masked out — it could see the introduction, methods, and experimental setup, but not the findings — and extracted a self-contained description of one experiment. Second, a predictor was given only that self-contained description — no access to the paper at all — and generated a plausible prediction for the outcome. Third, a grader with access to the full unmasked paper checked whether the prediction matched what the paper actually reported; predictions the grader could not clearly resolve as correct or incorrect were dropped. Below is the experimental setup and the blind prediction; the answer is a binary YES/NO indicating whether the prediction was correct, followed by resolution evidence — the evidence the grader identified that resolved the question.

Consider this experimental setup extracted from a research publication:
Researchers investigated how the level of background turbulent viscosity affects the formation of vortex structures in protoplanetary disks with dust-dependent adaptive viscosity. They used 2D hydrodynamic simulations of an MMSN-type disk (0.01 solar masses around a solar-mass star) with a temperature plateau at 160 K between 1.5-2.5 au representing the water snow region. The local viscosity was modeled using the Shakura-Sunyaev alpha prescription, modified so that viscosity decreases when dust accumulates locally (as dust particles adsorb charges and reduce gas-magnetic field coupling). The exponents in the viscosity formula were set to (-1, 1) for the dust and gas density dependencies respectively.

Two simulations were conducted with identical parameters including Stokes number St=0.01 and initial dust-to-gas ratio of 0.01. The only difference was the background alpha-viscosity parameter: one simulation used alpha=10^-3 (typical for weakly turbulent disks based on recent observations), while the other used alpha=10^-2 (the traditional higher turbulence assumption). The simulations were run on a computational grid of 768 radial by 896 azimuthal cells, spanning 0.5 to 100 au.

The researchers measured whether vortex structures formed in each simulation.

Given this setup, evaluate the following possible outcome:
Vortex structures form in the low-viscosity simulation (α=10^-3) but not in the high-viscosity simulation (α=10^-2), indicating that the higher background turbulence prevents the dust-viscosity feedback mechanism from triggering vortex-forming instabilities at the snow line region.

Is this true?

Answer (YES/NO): YES